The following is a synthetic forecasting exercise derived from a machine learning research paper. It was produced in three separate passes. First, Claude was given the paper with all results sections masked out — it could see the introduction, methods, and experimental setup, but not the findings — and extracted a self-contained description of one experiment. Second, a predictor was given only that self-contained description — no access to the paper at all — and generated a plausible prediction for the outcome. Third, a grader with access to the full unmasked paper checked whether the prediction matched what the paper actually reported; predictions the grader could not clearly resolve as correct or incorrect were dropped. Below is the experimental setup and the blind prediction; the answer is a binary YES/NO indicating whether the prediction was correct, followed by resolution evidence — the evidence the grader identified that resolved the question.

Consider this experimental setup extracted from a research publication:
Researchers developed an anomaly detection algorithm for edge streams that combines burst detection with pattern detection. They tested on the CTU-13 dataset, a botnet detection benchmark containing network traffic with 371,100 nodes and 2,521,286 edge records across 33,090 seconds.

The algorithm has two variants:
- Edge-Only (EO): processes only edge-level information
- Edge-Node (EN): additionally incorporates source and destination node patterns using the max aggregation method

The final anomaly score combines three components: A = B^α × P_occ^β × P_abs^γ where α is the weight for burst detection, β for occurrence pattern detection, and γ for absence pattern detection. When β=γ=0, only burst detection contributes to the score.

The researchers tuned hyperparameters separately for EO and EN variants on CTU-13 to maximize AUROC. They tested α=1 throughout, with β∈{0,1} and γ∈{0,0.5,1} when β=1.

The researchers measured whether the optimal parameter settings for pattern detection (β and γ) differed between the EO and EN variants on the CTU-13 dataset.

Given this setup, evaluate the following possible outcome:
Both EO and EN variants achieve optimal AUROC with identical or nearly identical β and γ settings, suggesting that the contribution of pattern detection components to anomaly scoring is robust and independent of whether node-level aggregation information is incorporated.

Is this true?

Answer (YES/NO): NO